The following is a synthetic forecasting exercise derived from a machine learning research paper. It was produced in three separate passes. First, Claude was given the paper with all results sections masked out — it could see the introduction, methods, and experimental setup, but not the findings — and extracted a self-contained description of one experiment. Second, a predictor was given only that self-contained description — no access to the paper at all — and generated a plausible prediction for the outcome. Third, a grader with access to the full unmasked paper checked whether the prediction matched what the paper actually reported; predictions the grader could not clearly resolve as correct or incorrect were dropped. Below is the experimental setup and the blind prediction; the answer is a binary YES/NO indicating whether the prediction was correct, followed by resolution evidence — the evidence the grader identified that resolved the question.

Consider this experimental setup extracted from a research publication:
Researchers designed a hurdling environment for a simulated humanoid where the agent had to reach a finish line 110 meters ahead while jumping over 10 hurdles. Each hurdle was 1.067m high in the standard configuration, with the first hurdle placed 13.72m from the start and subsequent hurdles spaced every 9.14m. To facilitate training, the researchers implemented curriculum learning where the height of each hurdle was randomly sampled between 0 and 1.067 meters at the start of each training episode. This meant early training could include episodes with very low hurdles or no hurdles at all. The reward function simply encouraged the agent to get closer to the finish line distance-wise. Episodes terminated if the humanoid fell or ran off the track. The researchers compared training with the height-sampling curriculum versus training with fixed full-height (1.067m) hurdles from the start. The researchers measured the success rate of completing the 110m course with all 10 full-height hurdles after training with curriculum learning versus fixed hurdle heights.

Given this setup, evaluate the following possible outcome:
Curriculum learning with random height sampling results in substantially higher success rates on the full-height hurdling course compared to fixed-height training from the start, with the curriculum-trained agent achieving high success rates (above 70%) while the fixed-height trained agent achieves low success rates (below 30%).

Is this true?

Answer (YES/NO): YES